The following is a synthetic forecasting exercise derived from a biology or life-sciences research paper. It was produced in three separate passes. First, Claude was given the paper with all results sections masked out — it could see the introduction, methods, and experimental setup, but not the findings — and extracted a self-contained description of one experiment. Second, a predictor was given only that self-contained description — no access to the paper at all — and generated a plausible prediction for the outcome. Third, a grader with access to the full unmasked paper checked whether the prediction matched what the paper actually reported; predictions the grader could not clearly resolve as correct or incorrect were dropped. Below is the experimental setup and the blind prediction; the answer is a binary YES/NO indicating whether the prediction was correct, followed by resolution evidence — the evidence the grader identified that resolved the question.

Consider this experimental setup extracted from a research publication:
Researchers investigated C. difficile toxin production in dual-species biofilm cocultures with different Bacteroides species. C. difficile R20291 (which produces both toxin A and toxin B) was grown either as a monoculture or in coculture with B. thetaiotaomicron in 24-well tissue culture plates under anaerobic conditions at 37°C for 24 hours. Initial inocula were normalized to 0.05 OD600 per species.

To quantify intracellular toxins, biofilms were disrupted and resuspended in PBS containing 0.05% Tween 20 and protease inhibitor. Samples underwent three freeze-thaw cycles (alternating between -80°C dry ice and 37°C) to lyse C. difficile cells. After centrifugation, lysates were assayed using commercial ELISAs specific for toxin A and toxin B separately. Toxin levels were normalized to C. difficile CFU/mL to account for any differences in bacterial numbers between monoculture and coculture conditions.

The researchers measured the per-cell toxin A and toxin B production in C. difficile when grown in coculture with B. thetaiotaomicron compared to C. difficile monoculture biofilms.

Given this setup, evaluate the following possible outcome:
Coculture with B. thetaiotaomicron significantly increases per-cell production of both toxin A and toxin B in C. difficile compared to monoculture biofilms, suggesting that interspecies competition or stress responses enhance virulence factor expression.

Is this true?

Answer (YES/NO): NO